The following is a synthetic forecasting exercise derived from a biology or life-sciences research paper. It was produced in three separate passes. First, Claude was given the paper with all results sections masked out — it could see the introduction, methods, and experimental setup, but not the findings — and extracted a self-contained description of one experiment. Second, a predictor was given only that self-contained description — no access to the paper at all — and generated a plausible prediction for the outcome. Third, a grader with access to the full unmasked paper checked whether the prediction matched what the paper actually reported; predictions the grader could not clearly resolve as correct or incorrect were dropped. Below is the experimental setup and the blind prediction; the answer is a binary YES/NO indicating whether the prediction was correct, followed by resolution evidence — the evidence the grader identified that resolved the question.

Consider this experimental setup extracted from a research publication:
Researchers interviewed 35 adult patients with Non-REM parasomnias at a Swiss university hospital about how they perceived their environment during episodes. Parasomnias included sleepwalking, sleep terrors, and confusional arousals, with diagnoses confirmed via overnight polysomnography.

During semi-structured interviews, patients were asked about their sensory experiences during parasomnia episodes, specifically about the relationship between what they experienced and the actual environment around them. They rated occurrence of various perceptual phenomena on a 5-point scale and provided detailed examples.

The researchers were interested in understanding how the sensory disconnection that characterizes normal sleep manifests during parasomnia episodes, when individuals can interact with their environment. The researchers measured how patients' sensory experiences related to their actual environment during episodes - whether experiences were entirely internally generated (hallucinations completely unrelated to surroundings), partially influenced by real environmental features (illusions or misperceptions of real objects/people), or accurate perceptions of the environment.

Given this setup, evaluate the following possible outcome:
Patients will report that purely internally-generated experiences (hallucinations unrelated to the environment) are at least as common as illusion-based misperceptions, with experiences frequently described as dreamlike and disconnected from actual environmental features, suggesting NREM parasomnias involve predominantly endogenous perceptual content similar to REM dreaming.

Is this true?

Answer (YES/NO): NO